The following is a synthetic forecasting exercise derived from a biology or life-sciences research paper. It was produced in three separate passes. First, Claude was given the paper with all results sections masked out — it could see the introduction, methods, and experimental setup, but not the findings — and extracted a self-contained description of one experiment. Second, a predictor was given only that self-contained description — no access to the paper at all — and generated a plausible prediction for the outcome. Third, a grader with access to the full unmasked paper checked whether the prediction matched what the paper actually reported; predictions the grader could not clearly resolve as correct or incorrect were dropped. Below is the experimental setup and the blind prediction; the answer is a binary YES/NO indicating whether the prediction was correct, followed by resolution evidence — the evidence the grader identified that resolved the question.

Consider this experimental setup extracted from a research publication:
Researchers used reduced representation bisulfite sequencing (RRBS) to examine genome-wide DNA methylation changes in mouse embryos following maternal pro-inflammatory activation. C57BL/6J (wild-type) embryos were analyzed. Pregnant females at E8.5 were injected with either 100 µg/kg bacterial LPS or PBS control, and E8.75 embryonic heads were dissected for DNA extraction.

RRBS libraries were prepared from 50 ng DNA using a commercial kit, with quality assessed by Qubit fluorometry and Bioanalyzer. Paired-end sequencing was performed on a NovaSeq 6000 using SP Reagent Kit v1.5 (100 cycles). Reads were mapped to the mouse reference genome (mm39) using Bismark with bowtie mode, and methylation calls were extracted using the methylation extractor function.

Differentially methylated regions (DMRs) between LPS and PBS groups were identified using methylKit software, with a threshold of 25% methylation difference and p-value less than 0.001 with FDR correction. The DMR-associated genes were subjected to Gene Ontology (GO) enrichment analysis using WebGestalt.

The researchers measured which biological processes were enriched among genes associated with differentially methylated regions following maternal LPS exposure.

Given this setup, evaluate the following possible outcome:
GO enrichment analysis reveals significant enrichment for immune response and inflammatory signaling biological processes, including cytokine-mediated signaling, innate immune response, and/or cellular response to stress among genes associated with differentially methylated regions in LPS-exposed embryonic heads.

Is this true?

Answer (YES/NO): NO